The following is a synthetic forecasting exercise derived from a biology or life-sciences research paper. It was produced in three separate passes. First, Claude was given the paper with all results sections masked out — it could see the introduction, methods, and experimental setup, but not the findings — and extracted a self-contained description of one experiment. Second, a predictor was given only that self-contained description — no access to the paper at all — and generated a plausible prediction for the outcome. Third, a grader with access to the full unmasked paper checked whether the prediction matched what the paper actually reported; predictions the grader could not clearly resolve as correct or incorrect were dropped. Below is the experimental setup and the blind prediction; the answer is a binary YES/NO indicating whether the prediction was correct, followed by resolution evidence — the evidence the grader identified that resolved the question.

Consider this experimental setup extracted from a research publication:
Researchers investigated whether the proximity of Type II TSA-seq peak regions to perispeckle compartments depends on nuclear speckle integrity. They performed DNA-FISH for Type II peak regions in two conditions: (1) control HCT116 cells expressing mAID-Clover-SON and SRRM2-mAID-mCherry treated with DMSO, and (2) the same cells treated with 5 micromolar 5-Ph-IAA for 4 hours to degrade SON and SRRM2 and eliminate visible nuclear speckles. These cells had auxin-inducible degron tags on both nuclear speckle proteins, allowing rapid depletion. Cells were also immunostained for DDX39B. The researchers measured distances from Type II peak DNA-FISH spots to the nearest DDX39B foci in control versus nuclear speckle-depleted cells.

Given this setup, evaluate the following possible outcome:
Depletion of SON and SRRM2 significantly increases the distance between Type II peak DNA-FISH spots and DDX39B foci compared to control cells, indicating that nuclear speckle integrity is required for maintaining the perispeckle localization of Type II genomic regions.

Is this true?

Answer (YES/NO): NO